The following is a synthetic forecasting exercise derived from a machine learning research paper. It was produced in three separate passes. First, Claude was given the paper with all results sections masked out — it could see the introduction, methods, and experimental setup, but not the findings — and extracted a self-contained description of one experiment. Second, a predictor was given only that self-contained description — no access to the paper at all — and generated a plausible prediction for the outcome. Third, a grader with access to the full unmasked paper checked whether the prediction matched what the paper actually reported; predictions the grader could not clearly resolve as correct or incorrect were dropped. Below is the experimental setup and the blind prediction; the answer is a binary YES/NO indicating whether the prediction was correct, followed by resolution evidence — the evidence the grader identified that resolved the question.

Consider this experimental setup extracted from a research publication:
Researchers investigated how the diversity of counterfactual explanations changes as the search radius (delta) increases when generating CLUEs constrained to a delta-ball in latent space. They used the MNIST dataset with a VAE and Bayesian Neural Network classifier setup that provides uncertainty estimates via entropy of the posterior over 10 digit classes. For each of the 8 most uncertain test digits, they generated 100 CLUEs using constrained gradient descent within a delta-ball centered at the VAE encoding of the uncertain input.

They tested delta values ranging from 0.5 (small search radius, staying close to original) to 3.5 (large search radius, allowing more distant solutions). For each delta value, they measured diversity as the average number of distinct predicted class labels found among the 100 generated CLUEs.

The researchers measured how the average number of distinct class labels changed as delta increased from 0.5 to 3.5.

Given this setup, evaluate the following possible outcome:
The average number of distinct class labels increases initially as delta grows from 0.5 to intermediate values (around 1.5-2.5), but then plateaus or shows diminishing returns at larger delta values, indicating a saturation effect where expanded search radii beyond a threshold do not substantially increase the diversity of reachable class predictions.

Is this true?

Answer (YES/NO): NO